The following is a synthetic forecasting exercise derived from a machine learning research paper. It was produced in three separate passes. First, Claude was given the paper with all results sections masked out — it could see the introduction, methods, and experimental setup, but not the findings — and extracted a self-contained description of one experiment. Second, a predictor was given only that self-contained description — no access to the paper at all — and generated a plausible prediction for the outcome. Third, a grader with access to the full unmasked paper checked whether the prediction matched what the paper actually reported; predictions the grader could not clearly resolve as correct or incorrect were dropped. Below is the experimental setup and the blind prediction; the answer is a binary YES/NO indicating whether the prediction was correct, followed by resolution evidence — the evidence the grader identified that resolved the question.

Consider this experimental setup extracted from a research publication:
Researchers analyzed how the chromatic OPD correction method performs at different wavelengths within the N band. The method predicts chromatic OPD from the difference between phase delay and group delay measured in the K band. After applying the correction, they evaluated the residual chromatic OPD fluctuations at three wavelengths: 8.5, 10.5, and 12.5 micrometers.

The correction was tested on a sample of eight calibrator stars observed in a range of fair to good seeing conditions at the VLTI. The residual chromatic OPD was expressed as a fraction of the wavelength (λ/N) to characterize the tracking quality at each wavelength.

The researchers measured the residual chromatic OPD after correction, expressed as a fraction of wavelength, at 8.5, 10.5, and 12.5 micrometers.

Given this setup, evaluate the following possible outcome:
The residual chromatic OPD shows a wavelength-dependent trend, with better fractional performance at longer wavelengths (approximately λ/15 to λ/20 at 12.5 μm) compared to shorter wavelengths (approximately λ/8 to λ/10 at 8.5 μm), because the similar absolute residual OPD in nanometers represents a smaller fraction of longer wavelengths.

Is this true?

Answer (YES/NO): NO